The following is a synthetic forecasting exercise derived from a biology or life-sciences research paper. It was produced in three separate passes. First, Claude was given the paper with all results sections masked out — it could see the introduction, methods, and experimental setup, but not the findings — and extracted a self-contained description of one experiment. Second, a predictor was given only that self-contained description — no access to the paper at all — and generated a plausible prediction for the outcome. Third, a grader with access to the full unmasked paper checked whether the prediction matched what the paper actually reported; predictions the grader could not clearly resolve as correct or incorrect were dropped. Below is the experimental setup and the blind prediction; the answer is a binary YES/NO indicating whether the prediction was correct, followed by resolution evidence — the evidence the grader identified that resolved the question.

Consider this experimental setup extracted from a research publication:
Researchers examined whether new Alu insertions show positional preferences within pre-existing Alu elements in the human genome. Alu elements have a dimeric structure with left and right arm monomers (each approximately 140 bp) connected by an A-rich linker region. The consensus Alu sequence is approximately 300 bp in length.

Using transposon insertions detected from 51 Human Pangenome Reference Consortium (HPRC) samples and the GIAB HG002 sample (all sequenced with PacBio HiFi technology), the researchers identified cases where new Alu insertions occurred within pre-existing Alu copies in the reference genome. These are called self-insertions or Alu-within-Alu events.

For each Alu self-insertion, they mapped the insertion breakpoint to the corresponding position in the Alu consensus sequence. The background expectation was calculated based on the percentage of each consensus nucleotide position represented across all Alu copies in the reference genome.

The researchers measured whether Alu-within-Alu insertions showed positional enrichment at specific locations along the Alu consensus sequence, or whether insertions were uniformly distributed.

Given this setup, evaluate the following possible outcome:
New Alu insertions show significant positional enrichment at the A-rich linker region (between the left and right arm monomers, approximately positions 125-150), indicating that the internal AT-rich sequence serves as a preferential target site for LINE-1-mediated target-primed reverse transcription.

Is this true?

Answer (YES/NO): YES